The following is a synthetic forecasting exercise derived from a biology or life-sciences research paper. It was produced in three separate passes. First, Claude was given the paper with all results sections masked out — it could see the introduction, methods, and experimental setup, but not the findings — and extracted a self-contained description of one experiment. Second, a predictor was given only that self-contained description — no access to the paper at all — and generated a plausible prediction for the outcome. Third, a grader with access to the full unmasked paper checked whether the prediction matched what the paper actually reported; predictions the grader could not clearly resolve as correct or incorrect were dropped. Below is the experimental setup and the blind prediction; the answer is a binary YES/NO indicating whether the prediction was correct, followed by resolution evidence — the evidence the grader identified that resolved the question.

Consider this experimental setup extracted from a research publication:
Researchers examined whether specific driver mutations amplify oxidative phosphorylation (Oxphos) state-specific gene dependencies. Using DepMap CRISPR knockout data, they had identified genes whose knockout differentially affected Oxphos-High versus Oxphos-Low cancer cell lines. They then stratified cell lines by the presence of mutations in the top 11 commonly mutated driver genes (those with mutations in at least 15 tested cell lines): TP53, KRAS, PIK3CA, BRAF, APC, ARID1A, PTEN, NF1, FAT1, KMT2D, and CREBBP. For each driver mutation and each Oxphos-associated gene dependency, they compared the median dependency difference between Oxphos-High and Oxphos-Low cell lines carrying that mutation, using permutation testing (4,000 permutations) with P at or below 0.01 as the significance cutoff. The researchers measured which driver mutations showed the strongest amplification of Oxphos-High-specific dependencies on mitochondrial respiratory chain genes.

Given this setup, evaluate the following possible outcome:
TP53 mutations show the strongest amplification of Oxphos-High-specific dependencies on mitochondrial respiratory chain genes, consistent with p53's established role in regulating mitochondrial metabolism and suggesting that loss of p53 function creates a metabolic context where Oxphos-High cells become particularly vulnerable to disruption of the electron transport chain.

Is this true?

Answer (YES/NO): NO